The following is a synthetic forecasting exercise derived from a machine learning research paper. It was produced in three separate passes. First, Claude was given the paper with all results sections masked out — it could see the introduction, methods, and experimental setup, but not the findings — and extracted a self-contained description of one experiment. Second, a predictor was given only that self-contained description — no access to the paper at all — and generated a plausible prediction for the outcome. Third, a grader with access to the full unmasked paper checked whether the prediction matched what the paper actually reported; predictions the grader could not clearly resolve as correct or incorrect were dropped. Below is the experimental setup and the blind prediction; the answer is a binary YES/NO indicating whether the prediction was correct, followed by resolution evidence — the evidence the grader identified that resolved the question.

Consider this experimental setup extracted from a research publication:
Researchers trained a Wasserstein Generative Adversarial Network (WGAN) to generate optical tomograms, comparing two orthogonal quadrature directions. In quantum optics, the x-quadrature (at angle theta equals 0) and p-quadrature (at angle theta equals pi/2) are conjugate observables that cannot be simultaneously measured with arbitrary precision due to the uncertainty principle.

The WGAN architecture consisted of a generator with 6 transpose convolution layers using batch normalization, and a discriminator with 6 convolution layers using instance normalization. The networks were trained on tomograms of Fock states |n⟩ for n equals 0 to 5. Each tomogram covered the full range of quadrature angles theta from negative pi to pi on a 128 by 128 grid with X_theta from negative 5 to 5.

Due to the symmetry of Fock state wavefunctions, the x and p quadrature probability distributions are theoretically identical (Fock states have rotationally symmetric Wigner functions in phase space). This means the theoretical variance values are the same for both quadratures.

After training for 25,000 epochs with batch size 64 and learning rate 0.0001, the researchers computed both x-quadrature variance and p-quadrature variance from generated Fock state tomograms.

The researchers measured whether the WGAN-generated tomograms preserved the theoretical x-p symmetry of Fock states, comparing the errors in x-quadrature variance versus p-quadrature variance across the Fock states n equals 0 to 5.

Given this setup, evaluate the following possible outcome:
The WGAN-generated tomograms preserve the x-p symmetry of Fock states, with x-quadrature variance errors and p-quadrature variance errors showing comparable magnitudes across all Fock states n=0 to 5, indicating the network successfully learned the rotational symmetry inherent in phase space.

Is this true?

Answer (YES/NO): YES